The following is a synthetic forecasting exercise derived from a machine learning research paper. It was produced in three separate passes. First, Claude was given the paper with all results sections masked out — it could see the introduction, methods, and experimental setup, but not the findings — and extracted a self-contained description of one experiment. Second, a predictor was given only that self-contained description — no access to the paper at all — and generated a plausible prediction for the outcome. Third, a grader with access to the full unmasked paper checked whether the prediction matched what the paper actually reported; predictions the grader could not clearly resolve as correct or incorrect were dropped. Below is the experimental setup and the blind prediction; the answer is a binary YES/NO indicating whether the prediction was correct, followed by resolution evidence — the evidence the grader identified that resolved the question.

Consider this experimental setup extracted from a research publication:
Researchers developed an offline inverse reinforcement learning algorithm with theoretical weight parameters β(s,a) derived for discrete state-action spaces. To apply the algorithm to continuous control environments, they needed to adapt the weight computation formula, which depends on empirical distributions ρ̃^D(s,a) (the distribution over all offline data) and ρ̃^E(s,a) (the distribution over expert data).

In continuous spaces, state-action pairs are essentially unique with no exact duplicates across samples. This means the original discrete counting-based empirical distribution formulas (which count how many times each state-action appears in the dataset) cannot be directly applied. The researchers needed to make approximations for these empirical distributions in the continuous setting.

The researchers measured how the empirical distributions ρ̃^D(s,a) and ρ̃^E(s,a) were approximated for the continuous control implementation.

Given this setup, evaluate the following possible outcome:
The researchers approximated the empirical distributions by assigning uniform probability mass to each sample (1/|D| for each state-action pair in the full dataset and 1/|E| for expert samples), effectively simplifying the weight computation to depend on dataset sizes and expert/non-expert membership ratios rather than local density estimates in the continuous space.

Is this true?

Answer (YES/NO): YES